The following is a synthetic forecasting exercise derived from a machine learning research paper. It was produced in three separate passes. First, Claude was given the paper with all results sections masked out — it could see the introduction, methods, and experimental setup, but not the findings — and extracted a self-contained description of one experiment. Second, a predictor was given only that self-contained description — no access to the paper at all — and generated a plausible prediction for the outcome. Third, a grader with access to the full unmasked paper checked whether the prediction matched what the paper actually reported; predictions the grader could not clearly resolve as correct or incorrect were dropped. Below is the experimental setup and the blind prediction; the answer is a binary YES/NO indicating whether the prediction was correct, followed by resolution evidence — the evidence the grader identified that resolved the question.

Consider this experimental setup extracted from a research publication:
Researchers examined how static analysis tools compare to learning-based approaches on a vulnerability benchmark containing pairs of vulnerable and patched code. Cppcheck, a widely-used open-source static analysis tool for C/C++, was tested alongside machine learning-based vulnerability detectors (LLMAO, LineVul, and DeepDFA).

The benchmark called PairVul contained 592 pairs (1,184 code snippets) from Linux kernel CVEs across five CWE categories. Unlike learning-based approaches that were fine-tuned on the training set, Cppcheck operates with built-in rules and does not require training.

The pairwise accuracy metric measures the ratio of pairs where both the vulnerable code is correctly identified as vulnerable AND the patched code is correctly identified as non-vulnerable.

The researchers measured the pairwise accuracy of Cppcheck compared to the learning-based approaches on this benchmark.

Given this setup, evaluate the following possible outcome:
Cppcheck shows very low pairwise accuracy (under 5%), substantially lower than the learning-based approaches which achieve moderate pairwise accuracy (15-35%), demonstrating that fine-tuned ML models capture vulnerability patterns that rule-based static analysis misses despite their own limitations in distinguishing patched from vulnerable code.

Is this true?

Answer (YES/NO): NO